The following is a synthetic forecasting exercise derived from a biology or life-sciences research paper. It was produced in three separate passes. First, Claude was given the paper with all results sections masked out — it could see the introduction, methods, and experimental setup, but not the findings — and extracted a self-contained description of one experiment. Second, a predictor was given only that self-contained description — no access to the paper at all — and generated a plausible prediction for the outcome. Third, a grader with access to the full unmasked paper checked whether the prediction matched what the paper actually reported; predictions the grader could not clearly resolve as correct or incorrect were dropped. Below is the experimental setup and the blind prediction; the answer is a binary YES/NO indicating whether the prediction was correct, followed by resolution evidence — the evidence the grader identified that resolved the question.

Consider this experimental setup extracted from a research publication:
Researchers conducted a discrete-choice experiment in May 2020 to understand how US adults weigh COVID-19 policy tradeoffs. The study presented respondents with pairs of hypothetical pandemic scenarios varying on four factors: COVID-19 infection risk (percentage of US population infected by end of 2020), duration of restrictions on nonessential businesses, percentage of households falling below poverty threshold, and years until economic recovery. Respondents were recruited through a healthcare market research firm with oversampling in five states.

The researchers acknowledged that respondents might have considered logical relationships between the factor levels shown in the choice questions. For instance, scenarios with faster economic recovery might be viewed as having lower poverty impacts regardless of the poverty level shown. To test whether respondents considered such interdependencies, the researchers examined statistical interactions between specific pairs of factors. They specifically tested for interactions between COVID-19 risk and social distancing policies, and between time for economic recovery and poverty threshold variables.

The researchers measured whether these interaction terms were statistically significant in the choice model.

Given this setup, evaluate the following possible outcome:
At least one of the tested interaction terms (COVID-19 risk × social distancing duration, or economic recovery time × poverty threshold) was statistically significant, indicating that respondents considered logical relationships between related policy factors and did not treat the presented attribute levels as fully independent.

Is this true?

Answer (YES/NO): NO